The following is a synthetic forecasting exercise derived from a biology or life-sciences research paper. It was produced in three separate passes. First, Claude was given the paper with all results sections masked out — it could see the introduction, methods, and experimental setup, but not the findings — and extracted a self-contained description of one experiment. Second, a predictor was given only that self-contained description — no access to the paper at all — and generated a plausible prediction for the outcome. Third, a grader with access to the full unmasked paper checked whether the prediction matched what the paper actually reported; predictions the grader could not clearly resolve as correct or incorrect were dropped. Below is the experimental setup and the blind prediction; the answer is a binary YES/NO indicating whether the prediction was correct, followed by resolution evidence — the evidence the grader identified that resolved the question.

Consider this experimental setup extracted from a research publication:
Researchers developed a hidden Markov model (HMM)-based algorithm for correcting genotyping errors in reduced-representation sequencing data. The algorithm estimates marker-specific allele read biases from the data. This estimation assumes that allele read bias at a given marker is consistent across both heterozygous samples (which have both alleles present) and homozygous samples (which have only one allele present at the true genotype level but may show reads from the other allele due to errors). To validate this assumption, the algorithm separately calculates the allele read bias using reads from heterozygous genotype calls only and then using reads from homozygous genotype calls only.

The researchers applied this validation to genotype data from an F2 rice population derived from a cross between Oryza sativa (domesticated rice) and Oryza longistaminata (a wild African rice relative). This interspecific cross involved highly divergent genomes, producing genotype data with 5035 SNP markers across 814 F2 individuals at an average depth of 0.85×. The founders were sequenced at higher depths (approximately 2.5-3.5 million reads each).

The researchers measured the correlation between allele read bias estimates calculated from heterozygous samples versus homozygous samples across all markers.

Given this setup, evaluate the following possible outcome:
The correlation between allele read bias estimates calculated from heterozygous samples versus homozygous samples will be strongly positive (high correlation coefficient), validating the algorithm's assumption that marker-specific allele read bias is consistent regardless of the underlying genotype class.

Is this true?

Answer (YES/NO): YES